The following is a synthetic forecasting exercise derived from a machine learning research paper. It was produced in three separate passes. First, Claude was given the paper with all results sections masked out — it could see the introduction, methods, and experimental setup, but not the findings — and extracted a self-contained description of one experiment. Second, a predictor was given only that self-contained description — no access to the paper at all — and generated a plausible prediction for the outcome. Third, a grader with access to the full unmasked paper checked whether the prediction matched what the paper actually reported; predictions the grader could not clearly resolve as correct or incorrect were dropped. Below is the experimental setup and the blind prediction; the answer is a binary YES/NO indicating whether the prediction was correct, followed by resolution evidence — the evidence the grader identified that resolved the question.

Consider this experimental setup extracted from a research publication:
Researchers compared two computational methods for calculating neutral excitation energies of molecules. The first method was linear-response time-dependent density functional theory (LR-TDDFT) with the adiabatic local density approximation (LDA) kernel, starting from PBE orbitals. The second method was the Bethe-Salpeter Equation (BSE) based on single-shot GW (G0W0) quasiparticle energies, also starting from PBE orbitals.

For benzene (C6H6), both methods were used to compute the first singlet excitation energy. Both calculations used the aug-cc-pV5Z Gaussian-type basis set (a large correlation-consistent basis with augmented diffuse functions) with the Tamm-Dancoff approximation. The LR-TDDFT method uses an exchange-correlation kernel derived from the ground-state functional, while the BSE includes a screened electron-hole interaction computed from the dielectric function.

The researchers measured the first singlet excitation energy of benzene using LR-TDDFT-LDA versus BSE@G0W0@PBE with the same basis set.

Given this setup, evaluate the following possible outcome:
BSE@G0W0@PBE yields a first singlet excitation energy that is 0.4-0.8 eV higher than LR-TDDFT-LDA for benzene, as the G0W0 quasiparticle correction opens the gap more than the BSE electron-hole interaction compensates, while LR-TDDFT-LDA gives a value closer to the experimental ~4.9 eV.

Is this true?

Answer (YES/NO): NO